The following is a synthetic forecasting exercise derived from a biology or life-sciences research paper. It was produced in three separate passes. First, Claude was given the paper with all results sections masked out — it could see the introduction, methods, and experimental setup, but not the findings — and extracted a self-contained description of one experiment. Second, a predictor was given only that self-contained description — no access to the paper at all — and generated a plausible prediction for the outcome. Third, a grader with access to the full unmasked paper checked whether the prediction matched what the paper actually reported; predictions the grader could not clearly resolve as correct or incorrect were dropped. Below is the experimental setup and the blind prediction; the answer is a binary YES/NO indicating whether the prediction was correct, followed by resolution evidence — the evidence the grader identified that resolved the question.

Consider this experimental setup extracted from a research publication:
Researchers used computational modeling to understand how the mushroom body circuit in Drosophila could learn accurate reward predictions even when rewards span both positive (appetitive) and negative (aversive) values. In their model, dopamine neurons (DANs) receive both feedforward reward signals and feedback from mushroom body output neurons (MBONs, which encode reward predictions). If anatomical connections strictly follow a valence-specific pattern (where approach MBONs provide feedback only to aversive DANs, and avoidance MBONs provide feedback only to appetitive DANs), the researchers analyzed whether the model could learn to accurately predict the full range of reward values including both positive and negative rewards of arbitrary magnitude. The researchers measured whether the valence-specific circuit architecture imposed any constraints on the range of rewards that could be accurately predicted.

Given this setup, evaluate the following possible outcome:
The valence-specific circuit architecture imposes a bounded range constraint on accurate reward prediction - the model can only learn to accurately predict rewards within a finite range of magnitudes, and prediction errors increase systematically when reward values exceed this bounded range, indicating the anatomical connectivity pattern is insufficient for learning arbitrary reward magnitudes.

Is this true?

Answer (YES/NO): YES